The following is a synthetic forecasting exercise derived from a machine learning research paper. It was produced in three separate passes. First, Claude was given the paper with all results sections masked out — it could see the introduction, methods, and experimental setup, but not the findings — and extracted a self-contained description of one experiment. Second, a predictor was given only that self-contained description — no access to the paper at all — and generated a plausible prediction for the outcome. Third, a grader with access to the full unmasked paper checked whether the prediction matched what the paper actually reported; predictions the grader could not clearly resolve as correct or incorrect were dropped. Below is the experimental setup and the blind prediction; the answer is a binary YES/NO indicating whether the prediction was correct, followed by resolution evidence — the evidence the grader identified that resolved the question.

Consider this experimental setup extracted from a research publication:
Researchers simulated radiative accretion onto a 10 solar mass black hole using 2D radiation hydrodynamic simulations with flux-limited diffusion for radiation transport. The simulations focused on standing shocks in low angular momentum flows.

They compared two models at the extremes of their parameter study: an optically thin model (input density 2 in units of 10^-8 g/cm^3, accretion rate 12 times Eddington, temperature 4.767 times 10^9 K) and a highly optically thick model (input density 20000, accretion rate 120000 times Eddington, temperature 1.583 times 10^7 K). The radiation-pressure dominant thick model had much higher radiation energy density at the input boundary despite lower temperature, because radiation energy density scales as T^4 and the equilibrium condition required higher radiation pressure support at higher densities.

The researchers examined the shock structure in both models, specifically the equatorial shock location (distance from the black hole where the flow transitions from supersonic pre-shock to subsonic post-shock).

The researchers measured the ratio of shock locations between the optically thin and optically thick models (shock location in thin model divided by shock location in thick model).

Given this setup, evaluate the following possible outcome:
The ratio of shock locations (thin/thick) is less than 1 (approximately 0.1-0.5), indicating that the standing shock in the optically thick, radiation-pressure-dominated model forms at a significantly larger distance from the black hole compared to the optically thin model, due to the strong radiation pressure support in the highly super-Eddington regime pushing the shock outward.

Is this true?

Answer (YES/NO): NO